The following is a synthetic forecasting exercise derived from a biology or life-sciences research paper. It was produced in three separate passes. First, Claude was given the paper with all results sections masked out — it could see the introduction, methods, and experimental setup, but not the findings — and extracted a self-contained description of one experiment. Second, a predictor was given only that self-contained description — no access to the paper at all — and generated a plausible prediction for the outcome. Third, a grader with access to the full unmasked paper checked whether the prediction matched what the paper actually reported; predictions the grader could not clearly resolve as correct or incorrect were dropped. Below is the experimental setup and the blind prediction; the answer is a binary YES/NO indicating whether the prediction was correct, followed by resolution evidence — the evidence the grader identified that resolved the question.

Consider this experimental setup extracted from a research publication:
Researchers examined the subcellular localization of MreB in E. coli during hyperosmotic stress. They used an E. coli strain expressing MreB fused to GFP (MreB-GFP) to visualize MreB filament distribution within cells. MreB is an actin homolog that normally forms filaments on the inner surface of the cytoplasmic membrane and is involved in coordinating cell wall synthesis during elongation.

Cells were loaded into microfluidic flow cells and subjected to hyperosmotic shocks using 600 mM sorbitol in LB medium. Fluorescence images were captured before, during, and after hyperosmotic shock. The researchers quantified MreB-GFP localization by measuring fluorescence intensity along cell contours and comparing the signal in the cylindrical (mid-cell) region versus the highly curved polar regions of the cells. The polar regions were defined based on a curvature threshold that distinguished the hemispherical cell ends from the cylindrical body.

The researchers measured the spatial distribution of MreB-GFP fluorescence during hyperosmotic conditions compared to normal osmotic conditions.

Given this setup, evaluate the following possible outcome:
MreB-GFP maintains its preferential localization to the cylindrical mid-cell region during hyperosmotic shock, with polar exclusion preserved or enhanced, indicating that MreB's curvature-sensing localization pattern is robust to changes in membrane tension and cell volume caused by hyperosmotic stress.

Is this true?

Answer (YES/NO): NO